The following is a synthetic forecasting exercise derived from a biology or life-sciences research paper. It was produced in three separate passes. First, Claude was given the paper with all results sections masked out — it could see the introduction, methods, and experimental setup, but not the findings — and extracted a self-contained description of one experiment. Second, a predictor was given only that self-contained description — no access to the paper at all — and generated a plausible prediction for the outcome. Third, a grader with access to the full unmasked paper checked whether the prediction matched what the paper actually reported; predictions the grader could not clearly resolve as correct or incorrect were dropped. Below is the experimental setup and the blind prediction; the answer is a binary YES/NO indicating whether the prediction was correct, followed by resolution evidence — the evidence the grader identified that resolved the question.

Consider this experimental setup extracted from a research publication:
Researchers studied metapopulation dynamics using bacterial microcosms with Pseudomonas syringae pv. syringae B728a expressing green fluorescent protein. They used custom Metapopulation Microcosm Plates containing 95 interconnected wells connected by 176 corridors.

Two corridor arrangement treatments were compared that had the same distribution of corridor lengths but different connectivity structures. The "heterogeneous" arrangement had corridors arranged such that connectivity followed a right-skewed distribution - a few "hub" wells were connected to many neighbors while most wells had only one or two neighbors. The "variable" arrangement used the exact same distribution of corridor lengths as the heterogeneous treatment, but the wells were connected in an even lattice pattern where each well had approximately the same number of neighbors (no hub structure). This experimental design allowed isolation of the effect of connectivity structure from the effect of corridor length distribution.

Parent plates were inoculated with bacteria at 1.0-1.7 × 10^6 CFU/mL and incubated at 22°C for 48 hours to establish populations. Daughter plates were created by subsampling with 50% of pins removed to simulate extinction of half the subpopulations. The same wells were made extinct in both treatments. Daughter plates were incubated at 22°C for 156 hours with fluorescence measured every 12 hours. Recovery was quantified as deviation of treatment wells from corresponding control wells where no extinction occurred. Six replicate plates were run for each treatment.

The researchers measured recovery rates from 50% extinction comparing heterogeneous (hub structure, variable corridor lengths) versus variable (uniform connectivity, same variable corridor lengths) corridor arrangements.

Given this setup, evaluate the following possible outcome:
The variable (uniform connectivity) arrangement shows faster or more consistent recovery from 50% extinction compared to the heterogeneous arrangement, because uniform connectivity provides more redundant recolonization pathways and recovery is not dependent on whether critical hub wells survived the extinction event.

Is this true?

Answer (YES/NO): NO